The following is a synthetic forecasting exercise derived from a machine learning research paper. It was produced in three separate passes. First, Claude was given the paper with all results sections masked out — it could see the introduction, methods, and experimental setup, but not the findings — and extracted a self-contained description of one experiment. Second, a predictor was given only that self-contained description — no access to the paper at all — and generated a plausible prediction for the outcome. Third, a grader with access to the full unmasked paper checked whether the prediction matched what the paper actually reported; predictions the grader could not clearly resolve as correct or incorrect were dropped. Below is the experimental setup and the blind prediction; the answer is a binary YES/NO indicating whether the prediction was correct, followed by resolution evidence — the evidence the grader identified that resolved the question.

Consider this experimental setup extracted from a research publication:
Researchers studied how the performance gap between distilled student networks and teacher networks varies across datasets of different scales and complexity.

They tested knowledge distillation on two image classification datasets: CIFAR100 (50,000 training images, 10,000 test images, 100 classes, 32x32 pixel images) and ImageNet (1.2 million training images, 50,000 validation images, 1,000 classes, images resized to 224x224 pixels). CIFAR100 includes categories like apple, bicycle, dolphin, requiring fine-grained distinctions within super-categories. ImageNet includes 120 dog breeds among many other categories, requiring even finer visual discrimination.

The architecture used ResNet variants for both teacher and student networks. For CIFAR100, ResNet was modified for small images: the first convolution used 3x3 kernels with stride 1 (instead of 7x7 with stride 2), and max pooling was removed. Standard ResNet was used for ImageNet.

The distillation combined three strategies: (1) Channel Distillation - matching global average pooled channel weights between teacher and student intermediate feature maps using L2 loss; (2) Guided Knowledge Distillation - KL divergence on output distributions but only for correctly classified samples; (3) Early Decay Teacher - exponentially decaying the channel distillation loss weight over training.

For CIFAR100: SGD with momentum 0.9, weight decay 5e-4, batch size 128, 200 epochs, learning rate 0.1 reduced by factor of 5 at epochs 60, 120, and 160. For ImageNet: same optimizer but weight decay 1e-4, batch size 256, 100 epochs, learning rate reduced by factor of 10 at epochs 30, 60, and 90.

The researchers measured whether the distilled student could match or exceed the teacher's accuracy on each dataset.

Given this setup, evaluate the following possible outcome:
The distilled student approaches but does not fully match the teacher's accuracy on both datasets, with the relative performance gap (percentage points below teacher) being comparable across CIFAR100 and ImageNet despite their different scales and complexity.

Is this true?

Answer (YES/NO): NO